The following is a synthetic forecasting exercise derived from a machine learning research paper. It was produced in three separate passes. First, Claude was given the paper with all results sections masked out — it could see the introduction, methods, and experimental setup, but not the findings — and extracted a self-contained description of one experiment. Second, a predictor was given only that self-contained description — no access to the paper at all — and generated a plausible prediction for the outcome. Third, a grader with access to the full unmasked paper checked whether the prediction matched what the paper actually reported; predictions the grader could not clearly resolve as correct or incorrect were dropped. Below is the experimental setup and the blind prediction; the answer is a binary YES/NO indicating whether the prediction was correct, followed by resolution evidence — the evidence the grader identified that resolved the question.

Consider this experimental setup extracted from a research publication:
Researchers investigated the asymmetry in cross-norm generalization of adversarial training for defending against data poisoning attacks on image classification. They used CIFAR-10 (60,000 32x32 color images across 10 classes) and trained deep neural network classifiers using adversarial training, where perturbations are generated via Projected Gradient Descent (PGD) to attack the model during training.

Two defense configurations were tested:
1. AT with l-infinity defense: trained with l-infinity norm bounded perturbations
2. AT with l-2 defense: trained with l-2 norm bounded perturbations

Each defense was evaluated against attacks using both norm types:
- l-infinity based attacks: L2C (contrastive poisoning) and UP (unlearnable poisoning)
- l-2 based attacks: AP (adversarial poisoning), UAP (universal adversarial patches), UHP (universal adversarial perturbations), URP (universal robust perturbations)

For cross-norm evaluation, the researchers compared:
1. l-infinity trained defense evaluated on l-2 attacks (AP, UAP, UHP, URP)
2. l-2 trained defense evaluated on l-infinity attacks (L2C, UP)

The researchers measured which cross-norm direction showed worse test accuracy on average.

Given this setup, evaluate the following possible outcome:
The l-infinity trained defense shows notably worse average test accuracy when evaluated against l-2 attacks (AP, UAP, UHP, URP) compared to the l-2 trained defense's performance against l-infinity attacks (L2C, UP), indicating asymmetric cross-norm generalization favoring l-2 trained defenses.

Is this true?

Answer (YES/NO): NO